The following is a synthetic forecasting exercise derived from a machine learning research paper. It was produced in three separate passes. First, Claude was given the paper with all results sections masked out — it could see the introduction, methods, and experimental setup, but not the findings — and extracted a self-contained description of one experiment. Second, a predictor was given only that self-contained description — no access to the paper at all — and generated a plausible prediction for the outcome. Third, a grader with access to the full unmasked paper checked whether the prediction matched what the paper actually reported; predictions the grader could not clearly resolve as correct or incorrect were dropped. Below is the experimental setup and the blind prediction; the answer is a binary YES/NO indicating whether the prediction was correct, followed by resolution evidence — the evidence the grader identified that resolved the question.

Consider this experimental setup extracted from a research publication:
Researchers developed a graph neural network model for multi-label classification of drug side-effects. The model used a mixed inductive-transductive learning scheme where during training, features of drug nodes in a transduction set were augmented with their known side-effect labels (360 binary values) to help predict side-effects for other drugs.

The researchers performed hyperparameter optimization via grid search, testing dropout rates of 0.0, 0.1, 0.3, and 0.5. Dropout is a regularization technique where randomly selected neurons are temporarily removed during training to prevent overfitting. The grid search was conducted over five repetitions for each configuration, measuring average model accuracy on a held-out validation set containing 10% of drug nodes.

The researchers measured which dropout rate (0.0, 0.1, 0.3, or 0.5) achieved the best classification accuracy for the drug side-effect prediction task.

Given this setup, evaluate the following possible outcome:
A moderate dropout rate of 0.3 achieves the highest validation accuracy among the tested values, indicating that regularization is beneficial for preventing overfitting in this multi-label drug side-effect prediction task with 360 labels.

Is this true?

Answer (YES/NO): NO